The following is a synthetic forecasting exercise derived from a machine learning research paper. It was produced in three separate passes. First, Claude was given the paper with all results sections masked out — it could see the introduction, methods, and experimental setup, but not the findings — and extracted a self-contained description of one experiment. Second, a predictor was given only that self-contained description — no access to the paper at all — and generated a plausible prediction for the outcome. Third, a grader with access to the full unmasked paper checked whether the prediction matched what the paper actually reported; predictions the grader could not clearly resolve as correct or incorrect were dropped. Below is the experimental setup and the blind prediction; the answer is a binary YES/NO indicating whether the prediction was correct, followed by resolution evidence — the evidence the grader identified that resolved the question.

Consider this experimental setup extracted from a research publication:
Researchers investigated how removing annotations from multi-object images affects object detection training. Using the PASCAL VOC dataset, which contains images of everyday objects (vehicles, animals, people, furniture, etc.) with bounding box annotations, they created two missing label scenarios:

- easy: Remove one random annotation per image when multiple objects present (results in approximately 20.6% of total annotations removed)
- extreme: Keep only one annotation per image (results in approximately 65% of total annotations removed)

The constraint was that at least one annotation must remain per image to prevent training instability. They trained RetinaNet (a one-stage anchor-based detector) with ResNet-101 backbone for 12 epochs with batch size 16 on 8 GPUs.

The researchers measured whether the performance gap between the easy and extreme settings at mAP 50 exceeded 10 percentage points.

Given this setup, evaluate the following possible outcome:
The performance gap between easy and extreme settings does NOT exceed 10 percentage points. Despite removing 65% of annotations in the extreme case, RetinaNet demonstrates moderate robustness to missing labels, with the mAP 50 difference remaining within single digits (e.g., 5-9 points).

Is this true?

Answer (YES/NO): NO